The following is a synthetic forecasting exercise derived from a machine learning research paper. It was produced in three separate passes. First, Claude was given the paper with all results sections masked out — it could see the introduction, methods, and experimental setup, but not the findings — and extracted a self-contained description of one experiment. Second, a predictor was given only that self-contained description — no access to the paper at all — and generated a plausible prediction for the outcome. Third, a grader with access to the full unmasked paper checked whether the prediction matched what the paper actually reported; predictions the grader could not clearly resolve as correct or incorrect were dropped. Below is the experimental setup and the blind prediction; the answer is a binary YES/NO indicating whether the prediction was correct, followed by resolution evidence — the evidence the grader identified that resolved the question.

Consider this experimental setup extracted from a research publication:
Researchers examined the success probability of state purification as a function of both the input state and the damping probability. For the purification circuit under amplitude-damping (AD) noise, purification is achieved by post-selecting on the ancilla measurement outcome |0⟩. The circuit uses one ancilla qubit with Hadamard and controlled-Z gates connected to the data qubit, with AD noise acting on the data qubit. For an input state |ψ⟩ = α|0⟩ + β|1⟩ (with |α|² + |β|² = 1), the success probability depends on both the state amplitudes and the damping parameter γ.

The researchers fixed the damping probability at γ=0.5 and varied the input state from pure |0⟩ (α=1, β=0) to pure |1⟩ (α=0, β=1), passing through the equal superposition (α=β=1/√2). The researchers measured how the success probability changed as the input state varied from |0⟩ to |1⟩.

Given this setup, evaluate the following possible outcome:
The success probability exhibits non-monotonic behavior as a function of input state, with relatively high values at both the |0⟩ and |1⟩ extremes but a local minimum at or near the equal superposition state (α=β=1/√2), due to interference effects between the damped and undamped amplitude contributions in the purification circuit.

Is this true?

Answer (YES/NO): NO